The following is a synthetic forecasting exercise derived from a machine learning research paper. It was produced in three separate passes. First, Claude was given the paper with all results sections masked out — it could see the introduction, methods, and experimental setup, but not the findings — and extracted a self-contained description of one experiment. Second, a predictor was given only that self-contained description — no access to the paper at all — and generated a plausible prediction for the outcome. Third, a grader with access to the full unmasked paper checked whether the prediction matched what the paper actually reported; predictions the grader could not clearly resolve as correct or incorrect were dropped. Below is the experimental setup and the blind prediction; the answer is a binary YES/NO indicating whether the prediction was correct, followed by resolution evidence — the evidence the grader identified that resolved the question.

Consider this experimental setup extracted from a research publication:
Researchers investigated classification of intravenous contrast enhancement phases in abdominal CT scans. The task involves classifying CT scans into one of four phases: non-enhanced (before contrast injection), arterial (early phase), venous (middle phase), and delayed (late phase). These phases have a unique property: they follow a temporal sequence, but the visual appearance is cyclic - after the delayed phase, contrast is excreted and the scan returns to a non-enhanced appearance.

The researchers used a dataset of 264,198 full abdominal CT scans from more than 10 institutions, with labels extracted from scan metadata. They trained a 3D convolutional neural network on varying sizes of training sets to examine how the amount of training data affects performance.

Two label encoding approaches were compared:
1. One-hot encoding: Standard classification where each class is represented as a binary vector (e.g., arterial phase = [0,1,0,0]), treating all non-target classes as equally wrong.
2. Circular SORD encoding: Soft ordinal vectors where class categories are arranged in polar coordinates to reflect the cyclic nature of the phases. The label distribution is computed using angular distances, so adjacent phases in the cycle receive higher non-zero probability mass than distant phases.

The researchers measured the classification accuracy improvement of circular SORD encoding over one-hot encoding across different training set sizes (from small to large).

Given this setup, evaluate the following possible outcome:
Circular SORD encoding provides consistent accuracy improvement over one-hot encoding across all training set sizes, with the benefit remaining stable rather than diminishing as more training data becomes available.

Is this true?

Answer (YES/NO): NO